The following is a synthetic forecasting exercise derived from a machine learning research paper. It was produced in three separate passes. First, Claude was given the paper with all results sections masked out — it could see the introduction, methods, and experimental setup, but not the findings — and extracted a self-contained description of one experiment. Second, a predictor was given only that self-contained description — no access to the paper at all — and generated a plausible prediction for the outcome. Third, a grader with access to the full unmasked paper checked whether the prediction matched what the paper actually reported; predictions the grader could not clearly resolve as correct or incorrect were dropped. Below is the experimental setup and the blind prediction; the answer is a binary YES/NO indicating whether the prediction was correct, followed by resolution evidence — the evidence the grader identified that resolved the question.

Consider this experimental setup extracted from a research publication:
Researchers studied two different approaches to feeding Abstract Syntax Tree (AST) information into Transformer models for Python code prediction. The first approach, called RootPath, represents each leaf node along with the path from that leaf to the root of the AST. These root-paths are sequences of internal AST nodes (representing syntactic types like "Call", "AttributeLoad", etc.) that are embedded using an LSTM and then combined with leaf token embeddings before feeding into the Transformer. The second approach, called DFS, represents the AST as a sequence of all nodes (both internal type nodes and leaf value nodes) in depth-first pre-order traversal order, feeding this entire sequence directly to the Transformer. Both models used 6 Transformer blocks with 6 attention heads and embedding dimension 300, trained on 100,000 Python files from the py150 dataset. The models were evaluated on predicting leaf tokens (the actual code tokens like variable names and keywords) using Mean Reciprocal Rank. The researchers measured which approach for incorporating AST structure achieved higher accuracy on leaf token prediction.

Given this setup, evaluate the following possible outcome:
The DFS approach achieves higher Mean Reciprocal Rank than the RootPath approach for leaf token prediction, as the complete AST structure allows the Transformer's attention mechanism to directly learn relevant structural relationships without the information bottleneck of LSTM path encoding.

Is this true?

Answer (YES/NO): YES